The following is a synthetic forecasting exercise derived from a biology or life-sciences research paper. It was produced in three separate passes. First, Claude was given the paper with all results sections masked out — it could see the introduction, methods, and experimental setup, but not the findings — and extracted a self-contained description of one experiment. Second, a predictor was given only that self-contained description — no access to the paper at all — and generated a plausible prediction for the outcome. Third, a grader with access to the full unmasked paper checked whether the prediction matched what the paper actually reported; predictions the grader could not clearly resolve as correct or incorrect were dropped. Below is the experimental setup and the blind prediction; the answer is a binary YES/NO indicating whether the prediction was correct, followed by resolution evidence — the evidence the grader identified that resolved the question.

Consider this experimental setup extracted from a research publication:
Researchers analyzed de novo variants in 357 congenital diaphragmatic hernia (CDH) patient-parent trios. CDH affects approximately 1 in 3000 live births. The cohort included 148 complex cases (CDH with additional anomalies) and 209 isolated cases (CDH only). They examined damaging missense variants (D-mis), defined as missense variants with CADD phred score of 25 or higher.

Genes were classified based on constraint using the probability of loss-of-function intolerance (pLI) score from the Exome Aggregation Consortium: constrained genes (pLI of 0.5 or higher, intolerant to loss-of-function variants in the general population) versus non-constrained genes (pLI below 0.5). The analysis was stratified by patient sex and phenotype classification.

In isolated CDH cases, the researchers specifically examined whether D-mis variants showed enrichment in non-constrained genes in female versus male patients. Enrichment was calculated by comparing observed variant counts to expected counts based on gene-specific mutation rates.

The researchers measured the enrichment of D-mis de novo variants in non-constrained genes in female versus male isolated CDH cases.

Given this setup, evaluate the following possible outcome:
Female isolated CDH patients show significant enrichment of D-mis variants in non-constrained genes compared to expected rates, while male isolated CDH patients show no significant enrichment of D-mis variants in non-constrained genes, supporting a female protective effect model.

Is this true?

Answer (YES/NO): YES